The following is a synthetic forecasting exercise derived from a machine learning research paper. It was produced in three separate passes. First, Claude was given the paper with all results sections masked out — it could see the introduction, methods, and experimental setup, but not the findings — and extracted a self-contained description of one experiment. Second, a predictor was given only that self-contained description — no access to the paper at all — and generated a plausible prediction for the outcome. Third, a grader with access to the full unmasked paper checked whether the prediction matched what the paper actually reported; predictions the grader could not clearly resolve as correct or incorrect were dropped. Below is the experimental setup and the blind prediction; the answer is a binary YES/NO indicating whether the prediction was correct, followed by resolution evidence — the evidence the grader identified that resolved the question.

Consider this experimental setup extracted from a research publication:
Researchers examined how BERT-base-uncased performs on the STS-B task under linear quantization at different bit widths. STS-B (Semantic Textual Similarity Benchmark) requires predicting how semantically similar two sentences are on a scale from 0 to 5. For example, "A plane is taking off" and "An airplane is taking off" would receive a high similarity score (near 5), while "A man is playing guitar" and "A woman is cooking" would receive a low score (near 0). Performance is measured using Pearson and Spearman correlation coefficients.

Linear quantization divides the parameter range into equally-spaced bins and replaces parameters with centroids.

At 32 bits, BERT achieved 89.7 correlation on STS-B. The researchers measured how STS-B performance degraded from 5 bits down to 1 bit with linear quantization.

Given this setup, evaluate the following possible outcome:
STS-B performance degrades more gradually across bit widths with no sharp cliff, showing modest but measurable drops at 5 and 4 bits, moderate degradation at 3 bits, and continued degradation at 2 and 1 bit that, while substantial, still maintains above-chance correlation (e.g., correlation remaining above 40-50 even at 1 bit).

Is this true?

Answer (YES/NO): NO